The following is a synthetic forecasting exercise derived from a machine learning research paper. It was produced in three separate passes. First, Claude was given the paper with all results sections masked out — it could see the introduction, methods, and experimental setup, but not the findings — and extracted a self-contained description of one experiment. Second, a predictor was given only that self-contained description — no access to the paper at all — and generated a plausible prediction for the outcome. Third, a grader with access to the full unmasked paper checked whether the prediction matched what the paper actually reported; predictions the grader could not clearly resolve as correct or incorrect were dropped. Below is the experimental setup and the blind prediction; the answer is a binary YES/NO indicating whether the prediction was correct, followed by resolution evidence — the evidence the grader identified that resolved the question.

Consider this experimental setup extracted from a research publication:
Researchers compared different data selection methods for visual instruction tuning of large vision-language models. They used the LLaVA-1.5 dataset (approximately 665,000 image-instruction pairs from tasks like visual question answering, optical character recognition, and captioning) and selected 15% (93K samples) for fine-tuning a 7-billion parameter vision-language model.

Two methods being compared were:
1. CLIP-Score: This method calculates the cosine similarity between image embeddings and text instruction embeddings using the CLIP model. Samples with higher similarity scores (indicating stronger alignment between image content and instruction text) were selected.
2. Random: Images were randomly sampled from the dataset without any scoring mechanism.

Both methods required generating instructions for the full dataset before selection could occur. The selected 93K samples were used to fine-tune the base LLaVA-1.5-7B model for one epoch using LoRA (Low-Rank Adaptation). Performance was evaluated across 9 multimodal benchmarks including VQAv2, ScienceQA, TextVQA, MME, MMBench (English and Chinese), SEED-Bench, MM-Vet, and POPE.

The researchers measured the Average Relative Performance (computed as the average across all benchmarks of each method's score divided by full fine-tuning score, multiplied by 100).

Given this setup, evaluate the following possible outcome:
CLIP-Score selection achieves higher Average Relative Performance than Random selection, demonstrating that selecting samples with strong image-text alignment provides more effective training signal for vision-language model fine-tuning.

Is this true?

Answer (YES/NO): NO